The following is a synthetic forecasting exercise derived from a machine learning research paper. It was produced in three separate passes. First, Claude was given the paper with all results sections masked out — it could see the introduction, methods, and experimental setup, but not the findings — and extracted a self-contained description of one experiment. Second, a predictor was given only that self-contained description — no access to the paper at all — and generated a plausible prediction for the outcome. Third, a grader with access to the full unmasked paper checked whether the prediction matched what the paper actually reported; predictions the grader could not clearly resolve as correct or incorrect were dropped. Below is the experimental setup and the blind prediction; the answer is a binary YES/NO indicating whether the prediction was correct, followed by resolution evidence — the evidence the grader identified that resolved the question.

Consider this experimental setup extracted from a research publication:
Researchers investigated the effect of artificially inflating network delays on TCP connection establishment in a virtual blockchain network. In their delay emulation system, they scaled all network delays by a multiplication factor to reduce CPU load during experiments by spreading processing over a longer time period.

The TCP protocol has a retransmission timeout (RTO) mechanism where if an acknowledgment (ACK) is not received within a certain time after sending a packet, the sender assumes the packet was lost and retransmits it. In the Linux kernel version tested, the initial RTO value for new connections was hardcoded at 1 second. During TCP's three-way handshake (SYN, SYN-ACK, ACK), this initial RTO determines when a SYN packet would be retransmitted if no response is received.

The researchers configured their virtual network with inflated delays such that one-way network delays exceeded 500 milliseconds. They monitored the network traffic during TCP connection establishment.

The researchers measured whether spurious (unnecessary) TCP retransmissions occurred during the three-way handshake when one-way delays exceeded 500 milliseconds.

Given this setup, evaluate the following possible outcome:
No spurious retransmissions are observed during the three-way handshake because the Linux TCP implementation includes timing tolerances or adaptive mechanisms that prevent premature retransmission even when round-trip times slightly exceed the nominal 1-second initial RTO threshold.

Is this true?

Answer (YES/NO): NO